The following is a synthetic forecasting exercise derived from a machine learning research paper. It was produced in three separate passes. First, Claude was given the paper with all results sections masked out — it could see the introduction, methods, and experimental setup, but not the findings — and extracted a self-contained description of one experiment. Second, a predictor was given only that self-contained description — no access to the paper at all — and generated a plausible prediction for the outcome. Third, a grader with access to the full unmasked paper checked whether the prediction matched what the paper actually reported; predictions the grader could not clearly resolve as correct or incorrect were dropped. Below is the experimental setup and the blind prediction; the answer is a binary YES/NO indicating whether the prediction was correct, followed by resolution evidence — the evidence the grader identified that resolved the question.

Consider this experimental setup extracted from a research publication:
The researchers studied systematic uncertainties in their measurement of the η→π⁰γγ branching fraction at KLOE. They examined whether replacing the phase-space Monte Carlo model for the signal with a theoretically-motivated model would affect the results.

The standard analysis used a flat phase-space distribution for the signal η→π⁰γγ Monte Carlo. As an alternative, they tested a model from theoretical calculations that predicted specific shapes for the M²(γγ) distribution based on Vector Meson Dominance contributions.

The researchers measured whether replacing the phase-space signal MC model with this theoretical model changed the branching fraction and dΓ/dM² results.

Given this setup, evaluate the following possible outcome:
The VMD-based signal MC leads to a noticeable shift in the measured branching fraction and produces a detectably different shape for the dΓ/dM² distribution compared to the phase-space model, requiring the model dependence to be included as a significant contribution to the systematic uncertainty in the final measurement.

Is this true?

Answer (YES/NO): NO